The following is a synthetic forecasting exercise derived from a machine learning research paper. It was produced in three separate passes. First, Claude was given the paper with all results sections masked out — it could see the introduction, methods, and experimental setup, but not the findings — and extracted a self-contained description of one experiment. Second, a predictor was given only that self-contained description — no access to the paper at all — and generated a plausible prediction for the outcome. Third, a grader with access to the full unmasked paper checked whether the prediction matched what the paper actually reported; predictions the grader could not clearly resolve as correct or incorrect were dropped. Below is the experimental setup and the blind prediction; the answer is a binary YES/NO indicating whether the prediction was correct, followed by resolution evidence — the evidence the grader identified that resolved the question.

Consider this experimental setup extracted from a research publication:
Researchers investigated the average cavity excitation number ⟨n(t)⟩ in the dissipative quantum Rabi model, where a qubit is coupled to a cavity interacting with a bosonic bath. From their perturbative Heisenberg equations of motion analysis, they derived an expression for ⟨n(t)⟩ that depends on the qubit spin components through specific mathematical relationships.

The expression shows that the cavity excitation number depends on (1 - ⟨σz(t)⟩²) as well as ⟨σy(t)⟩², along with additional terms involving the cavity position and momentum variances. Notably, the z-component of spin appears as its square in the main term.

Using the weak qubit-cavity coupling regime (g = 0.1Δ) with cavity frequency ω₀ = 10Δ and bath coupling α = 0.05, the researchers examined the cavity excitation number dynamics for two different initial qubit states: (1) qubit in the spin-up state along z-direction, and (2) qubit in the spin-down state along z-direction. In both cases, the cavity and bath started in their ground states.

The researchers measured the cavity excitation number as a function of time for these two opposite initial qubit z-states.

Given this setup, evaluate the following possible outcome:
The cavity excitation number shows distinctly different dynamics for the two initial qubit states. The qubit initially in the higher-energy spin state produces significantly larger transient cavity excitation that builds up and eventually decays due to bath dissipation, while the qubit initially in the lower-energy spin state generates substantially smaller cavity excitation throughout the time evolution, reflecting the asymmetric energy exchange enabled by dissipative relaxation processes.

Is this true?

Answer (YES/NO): NO